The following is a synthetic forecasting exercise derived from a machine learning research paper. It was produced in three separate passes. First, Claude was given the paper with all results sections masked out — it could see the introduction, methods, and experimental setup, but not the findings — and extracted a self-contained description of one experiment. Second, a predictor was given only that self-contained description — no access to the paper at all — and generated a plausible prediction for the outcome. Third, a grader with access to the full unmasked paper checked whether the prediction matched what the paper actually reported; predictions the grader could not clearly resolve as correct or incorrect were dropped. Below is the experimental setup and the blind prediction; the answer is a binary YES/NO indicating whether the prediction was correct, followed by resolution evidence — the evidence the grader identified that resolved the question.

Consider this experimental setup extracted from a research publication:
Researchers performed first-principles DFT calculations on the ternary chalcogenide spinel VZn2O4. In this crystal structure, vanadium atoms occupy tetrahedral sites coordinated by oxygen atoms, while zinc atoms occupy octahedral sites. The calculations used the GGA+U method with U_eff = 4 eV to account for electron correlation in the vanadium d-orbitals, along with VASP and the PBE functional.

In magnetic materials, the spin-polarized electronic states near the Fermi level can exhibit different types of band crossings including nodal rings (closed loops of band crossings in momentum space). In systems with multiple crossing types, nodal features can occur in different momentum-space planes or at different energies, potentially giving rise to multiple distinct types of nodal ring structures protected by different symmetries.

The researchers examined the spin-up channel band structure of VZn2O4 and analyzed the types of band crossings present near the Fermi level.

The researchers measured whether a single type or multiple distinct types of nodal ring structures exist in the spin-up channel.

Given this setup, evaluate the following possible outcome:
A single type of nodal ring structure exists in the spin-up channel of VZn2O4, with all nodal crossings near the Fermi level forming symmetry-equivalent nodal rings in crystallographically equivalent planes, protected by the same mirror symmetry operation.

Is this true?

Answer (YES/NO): NO